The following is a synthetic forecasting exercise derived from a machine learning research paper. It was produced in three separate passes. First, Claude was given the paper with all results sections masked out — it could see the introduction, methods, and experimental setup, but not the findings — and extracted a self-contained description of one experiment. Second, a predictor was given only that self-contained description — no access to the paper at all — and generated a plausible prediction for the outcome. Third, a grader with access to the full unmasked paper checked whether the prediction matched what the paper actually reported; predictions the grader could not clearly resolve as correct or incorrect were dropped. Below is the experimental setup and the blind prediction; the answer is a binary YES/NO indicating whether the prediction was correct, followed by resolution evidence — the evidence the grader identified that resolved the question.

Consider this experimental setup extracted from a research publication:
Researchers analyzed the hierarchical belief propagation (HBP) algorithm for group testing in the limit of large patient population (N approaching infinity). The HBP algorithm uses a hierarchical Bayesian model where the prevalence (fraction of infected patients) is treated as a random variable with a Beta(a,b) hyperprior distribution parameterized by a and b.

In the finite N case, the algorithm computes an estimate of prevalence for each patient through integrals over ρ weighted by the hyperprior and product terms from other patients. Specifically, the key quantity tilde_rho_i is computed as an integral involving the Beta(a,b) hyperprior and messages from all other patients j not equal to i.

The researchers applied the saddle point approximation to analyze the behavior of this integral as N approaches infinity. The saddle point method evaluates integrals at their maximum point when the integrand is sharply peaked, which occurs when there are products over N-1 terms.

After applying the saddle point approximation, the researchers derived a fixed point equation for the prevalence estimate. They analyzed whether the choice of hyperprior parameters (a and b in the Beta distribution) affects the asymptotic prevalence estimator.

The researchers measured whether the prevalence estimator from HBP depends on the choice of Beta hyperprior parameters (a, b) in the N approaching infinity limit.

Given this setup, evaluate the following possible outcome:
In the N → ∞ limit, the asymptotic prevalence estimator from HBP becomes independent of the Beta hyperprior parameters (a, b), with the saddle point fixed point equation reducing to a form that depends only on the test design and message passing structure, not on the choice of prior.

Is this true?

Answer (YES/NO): YES